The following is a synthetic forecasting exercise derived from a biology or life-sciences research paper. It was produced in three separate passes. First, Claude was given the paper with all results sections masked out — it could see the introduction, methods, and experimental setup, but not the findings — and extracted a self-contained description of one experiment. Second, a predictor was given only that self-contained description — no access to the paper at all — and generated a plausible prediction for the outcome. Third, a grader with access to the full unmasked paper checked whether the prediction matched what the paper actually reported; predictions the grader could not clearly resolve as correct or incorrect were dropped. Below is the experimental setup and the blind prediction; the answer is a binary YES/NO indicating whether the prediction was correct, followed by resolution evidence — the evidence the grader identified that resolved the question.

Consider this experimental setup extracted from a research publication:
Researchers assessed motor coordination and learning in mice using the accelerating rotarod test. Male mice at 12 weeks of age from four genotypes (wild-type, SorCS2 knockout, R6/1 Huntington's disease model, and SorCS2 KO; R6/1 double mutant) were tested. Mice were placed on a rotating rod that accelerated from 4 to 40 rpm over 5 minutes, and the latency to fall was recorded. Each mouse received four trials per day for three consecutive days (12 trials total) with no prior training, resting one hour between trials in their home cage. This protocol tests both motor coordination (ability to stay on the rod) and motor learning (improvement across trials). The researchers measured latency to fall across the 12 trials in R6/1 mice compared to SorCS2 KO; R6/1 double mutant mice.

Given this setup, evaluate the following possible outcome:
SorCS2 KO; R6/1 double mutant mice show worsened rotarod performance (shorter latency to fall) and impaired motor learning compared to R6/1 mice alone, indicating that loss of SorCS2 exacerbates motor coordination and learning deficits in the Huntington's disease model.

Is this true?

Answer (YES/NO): NO